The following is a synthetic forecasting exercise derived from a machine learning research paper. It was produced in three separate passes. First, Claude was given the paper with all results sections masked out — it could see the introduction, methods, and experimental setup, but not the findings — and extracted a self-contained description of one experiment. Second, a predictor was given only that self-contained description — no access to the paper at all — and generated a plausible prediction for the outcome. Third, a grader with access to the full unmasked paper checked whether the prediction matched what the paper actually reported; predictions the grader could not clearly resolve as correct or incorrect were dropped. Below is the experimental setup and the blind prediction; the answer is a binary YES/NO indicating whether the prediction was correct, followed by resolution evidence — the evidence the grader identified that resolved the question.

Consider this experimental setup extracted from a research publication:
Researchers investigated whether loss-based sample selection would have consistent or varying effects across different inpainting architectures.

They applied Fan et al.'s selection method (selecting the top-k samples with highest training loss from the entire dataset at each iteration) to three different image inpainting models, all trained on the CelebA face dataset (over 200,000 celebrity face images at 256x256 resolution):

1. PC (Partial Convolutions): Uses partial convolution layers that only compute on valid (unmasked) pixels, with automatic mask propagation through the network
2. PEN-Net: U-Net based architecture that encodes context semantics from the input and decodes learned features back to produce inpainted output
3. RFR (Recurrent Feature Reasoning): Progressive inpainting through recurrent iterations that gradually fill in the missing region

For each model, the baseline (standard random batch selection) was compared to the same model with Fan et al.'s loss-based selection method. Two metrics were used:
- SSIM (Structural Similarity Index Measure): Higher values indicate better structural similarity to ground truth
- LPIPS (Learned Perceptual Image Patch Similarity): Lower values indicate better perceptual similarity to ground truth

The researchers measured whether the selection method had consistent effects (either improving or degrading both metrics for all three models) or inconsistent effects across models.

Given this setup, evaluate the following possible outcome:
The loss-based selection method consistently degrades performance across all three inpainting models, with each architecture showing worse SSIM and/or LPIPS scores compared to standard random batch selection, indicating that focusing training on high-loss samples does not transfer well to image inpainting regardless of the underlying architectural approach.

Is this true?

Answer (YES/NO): YES